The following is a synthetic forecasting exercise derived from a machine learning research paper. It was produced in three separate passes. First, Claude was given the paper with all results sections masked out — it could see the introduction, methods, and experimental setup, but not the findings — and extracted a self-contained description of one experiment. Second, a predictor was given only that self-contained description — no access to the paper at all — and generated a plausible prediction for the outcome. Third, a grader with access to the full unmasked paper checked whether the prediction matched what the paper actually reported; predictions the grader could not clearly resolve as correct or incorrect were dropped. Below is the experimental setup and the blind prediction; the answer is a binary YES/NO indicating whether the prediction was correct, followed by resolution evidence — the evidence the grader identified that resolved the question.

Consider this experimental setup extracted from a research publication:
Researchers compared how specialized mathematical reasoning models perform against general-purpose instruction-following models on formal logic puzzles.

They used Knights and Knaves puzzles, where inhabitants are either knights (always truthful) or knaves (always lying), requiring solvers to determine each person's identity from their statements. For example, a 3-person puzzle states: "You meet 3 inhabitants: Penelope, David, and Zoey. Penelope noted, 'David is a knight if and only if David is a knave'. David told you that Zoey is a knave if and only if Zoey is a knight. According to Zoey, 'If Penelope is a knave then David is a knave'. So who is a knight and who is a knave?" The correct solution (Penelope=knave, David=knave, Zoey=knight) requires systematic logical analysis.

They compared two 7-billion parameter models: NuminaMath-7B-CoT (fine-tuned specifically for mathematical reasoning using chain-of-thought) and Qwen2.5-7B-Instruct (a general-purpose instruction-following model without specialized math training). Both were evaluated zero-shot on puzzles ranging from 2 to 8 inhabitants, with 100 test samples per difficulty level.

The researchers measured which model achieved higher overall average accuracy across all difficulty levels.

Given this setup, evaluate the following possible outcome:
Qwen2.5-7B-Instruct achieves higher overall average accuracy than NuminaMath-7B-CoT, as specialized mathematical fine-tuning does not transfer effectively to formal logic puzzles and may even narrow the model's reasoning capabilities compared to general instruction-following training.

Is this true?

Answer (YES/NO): YES